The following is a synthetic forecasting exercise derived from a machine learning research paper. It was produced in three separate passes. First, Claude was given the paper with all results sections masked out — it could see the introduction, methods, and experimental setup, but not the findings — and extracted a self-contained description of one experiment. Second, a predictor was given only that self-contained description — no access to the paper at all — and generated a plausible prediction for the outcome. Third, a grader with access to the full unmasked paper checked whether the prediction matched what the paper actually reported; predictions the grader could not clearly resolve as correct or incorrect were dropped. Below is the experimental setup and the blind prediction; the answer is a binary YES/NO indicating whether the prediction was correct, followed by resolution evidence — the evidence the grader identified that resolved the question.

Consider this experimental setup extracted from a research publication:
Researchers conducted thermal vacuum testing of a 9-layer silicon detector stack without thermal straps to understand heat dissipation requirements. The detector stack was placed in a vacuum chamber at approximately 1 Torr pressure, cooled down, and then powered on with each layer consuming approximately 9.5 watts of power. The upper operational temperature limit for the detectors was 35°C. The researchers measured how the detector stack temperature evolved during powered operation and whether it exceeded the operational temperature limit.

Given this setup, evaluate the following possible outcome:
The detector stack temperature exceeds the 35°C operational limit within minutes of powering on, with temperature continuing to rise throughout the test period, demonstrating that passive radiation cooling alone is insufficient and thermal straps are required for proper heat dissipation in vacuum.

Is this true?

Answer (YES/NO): NO